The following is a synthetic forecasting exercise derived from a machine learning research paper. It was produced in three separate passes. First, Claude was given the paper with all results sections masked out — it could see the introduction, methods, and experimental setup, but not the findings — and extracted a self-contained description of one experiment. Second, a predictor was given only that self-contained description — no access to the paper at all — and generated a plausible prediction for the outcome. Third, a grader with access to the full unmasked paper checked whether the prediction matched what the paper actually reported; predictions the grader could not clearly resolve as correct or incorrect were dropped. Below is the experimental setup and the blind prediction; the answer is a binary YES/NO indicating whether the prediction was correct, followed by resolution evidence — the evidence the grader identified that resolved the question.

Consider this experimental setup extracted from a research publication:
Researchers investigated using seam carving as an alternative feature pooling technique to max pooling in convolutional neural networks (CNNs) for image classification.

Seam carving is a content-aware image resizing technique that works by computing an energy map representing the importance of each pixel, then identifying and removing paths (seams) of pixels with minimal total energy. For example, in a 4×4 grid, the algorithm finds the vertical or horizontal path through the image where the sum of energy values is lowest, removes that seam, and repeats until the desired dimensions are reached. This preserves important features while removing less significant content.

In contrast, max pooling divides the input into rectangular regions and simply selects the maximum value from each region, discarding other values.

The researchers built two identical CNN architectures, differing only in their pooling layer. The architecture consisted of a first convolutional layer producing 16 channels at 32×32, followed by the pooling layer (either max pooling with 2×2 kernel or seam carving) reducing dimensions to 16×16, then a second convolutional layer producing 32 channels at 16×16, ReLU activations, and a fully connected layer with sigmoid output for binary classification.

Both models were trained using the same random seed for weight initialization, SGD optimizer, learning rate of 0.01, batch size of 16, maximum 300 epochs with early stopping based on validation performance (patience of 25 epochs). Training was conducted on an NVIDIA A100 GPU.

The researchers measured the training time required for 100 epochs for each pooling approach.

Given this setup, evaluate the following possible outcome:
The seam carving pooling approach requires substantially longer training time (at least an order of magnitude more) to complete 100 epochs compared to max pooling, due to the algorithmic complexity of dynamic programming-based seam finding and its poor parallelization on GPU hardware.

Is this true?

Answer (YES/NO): YES